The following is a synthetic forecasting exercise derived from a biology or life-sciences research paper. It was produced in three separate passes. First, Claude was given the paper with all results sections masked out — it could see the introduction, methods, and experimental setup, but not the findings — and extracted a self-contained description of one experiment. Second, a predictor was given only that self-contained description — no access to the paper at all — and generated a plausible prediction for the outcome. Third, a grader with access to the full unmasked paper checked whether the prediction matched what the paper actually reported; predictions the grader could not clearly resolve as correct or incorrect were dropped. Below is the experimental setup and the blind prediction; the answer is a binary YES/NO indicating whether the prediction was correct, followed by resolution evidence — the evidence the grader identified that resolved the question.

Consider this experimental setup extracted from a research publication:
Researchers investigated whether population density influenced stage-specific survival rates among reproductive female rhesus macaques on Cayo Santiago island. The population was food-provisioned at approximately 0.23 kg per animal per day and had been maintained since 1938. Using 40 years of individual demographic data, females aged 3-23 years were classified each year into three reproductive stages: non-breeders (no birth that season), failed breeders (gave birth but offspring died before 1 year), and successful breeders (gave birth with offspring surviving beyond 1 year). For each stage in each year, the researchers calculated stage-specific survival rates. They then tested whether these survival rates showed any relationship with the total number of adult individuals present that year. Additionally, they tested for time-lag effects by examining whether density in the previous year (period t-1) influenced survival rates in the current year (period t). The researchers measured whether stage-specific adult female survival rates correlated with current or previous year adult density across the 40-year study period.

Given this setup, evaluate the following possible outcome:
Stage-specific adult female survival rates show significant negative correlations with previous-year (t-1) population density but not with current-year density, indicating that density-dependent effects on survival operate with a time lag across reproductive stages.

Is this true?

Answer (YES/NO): NO